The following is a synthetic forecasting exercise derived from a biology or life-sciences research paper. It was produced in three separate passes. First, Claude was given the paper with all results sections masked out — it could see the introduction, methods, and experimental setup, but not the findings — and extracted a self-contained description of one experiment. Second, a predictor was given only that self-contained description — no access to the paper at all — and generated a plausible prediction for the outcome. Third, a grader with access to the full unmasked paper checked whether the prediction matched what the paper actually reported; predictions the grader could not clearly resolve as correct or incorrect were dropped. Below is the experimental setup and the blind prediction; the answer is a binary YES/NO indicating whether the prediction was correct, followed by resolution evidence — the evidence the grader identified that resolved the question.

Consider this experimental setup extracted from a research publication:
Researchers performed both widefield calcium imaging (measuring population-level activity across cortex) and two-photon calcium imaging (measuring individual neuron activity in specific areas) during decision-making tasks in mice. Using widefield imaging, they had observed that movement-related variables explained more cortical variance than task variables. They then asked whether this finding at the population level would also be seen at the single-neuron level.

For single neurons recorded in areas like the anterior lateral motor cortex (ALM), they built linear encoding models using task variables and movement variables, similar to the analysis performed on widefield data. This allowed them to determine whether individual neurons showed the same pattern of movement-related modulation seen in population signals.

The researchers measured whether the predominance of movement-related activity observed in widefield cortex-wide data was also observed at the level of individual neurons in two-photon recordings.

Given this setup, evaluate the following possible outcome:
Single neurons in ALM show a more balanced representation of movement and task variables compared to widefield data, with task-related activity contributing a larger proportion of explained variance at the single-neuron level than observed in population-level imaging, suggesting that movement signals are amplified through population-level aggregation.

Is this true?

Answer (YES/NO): NO